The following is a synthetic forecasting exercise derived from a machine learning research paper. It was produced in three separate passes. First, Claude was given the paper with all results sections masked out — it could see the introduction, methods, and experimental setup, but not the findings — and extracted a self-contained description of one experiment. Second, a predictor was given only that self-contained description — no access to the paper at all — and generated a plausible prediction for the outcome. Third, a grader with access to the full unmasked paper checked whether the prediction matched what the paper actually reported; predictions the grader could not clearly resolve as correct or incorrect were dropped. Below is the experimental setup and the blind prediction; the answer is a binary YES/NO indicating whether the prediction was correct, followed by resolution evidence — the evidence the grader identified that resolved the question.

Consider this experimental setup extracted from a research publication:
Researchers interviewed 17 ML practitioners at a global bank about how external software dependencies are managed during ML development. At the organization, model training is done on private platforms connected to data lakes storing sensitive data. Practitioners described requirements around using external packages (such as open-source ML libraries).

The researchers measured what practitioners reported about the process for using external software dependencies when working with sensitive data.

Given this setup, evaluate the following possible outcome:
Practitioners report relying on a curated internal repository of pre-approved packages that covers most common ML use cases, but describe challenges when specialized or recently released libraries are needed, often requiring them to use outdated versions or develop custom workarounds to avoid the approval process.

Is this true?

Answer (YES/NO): NO